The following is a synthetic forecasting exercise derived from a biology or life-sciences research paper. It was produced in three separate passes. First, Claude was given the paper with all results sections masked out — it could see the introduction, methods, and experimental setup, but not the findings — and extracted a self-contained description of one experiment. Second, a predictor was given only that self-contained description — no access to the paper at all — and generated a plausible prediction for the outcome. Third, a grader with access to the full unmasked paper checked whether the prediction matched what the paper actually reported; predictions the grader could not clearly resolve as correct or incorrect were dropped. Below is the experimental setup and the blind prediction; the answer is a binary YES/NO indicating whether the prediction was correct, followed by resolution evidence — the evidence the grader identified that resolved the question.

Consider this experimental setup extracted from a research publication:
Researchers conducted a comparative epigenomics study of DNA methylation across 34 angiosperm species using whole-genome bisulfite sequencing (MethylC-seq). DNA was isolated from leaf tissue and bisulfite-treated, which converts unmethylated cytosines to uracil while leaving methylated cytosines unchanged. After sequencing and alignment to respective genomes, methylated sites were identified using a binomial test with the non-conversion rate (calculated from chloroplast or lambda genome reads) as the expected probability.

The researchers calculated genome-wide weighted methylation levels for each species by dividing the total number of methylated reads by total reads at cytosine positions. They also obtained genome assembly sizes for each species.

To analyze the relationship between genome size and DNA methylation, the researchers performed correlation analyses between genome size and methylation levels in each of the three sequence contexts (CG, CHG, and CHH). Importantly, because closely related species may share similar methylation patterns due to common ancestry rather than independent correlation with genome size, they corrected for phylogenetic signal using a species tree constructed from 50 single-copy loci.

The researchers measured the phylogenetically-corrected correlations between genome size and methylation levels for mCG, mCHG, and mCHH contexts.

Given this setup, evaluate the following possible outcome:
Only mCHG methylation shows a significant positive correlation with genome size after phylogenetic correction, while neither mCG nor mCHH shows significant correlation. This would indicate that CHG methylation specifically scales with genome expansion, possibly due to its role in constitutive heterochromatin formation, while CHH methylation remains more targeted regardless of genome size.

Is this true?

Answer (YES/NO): NO